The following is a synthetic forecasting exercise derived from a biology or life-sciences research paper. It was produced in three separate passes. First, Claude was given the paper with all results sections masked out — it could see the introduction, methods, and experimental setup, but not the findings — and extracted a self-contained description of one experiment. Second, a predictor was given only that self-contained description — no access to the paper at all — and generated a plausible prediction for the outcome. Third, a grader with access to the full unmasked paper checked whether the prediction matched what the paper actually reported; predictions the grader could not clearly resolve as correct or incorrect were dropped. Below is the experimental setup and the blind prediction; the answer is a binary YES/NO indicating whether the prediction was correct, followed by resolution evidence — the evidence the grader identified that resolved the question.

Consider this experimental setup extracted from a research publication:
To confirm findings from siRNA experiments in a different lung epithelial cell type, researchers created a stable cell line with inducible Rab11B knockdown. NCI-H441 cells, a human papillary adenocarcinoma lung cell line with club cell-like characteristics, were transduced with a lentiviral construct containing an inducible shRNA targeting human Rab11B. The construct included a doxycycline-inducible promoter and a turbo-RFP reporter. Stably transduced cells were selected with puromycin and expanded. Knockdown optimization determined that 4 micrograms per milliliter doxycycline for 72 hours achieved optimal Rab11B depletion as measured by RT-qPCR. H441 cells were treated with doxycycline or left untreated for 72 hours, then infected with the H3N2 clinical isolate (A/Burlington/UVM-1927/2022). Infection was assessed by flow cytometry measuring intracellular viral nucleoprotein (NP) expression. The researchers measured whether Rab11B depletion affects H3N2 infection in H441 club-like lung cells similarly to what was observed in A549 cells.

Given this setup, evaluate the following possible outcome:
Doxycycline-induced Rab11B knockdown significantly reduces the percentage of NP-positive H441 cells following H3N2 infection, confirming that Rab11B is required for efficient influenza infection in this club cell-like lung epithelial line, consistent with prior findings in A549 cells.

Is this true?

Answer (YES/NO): NO